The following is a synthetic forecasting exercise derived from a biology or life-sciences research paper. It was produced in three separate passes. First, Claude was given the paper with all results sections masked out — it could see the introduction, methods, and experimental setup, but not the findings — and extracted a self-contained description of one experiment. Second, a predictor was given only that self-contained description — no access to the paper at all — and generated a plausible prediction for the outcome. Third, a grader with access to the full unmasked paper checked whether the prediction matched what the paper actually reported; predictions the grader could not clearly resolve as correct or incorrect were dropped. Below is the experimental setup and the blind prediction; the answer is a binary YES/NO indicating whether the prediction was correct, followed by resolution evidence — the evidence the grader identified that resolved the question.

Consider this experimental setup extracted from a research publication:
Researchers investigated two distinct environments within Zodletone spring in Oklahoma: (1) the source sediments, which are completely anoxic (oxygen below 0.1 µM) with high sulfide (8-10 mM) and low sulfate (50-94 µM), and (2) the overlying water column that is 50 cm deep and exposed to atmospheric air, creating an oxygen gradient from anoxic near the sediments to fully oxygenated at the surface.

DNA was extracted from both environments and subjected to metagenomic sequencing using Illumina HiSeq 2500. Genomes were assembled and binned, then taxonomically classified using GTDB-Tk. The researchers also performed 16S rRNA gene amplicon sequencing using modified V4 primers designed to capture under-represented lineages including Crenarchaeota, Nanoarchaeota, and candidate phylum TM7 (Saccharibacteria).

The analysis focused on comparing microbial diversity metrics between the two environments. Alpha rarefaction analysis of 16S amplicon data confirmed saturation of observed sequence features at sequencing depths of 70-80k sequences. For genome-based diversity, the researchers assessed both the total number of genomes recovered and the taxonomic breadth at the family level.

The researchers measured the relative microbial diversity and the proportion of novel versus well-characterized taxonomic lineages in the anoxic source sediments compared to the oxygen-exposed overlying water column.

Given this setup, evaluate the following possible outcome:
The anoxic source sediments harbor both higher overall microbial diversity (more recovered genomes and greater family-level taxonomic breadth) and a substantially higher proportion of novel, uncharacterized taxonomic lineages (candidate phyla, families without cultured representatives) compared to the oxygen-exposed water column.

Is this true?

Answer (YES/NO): YES